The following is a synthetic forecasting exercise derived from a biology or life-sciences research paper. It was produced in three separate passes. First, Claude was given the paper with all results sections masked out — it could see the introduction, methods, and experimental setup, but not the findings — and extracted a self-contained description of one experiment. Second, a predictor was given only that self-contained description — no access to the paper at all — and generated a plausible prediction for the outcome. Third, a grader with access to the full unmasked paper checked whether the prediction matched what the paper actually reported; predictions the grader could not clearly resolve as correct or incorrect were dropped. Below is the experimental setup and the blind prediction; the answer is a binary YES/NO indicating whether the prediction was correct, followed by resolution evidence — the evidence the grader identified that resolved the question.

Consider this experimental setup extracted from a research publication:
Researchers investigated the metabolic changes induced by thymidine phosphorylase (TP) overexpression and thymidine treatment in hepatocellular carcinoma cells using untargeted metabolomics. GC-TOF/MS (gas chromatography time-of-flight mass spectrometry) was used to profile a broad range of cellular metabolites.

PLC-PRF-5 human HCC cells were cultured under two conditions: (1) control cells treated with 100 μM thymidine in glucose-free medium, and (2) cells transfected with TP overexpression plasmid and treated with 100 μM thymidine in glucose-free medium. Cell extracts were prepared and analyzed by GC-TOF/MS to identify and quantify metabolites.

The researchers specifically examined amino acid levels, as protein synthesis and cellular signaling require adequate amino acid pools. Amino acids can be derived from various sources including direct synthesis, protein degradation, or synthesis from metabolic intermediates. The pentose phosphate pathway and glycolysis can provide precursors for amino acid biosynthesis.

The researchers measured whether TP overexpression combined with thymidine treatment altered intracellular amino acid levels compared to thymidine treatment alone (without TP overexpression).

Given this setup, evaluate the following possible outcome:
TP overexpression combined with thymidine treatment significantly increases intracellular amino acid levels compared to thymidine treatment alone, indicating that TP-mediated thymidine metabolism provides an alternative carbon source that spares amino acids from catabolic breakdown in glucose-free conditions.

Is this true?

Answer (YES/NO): NO